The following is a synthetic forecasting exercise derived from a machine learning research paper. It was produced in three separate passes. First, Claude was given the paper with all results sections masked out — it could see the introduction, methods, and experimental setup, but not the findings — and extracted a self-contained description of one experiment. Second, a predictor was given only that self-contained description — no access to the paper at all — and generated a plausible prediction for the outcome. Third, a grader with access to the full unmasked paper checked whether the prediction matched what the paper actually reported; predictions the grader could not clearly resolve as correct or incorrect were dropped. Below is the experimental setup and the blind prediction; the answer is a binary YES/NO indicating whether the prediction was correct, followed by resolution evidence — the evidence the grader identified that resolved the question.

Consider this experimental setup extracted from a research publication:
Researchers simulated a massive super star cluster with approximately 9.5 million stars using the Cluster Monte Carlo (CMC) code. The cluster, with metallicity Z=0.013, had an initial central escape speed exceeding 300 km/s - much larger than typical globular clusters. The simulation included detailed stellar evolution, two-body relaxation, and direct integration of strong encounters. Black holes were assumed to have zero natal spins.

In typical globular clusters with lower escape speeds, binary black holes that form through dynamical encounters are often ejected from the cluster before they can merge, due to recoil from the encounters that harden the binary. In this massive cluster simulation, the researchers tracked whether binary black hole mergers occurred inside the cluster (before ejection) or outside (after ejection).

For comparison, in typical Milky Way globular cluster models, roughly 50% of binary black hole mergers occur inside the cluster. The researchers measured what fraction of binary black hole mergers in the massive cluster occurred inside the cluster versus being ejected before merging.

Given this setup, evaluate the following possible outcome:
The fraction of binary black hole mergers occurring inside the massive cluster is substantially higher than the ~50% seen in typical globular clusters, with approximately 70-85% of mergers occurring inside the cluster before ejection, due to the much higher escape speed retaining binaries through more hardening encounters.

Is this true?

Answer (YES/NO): NO